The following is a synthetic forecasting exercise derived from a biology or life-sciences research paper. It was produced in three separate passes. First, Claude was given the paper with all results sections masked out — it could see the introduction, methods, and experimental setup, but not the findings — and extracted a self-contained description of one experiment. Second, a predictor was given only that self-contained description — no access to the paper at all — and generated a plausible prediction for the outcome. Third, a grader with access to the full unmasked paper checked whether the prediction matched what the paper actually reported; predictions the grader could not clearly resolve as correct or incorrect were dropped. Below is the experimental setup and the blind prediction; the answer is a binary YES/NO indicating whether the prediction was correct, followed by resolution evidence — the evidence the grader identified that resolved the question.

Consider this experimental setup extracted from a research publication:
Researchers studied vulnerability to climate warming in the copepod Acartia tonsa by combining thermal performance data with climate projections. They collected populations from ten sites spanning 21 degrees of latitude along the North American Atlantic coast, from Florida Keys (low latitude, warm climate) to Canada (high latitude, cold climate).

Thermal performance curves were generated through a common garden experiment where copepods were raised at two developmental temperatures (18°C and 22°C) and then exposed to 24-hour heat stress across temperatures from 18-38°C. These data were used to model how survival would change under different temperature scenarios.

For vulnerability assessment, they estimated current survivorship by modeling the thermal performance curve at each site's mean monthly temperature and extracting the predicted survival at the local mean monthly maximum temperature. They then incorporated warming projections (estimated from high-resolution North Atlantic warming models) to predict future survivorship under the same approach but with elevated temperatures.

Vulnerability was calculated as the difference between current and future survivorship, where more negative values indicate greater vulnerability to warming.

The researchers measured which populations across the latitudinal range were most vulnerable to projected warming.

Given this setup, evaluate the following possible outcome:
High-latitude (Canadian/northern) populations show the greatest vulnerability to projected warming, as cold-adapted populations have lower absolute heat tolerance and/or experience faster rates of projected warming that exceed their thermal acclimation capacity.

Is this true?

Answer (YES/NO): NO